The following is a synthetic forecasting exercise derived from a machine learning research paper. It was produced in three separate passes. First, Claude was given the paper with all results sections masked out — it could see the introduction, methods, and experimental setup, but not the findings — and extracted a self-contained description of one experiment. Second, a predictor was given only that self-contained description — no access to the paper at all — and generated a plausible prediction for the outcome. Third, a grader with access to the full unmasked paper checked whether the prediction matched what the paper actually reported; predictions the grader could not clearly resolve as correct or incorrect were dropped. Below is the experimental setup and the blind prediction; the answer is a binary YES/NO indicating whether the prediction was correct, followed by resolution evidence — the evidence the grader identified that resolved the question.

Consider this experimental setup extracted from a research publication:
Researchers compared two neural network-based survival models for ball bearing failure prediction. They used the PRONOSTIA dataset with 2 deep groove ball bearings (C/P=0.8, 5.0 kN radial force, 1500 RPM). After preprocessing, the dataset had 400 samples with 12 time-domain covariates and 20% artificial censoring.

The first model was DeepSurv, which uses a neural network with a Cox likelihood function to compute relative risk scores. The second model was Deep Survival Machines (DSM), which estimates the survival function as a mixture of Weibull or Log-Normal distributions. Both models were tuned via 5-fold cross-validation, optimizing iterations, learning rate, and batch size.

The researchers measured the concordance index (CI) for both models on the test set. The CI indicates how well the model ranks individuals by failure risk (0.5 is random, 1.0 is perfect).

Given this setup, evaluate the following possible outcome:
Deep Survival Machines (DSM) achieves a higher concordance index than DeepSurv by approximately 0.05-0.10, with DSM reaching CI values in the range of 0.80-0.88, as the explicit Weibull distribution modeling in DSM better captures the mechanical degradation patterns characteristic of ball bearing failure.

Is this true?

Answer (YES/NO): NO